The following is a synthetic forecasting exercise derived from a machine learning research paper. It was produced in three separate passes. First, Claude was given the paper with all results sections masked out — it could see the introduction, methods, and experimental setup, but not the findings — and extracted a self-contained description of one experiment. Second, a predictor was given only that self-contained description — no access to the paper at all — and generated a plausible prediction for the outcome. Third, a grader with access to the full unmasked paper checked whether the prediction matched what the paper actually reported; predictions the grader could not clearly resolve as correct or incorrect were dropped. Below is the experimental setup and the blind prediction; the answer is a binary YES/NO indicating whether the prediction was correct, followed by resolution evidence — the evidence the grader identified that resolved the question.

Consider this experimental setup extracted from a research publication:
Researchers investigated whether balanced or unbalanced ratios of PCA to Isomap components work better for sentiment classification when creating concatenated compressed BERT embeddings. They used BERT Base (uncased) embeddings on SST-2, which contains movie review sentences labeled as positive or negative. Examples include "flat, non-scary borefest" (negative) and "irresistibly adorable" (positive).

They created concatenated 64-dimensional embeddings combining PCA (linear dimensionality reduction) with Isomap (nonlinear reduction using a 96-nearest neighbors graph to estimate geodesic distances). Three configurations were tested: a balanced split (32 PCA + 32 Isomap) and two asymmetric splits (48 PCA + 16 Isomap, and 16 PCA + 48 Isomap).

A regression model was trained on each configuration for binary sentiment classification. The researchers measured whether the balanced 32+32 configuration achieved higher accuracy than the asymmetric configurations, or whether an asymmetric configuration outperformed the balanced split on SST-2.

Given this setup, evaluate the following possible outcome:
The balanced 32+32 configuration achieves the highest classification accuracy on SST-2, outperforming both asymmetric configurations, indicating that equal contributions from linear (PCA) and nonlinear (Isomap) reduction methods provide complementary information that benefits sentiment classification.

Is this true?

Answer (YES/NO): NO